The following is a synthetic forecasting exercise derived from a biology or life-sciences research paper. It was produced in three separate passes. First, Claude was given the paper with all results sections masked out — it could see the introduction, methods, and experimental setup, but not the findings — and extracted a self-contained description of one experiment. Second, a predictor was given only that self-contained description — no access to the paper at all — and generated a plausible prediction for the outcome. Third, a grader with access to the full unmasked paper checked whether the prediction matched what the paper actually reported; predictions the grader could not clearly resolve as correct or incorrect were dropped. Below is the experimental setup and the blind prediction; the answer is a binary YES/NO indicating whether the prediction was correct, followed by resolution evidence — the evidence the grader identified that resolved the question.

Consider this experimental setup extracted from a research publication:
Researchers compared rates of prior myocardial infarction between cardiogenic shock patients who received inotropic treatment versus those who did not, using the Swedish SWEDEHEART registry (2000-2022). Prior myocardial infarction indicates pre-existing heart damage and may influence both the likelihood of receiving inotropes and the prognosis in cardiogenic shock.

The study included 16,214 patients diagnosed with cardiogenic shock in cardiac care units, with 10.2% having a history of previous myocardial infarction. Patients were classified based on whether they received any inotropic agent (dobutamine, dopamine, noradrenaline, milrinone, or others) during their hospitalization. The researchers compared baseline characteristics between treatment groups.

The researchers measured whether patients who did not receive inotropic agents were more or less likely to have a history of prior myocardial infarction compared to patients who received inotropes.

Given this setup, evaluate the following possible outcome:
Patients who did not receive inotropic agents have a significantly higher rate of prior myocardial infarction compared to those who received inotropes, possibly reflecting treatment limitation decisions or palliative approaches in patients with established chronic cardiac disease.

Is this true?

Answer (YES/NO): NO